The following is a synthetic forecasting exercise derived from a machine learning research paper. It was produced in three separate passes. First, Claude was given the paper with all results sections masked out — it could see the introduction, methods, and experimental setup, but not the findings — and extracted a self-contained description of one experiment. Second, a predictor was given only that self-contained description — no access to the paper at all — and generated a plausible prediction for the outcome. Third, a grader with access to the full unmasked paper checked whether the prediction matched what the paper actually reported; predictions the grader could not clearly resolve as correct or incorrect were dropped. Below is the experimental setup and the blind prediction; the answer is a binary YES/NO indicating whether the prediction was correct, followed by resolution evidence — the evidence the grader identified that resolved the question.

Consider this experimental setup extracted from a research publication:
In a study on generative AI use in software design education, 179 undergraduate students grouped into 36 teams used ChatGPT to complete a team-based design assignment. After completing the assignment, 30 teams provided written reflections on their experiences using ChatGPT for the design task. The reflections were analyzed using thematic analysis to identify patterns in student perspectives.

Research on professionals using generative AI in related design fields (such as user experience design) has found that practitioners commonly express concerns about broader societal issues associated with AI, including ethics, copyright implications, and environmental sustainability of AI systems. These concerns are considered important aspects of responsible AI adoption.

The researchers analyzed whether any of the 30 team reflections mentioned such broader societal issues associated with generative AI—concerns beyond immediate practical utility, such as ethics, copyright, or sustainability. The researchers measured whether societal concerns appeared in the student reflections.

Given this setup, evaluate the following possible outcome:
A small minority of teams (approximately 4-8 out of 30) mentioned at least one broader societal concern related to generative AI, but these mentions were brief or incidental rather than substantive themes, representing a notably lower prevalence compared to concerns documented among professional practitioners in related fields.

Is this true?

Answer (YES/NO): NO